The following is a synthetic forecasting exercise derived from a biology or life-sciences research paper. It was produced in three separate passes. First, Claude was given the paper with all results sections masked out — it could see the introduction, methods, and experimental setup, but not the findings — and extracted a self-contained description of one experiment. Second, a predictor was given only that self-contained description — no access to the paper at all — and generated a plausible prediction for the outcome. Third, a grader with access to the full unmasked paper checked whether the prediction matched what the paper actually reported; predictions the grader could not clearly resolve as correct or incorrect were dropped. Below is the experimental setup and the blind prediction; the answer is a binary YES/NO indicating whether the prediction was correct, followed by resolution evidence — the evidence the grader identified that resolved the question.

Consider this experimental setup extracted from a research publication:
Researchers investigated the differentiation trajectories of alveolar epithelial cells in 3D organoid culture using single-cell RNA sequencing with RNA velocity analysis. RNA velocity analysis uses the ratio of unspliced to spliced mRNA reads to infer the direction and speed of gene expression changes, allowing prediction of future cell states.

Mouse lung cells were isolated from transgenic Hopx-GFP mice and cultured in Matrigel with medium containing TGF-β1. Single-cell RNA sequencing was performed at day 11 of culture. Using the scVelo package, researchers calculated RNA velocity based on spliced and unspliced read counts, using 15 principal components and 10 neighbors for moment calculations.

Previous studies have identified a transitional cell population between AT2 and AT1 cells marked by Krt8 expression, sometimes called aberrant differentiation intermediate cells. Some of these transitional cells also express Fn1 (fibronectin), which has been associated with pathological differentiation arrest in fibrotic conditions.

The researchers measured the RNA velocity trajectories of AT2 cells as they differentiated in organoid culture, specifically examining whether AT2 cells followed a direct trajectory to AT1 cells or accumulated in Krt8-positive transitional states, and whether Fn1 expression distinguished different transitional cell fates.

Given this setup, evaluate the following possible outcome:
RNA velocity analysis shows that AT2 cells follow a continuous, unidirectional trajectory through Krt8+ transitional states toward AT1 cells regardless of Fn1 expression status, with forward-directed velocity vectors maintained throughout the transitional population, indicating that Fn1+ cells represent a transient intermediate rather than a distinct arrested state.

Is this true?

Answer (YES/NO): NO